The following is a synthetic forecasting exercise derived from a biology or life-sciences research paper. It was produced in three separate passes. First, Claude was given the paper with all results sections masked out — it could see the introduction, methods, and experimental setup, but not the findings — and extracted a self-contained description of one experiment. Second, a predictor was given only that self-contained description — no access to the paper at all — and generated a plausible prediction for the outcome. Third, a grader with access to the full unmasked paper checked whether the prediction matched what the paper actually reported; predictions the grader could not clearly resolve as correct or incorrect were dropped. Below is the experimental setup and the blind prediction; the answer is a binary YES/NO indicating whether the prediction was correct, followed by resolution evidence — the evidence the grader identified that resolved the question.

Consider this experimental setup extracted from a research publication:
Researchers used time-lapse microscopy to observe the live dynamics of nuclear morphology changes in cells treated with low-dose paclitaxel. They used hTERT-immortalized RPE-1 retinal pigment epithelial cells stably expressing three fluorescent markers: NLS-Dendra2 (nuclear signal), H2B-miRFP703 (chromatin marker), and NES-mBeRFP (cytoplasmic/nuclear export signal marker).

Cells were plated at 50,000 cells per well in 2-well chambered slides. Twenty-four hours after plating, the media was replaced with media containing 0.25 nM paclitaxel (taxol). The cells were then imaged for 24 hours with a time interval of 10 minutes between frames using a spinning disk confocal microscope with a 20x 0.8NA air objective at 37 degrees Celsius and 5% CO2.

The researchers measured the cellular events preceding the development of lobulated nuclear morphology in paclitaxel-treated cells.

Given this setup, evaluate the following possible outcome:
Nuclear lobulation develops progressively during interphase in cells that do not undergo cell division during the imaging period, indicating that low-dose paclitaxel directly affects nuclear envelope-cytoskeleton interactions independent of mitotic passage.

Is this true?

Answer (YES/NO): NO